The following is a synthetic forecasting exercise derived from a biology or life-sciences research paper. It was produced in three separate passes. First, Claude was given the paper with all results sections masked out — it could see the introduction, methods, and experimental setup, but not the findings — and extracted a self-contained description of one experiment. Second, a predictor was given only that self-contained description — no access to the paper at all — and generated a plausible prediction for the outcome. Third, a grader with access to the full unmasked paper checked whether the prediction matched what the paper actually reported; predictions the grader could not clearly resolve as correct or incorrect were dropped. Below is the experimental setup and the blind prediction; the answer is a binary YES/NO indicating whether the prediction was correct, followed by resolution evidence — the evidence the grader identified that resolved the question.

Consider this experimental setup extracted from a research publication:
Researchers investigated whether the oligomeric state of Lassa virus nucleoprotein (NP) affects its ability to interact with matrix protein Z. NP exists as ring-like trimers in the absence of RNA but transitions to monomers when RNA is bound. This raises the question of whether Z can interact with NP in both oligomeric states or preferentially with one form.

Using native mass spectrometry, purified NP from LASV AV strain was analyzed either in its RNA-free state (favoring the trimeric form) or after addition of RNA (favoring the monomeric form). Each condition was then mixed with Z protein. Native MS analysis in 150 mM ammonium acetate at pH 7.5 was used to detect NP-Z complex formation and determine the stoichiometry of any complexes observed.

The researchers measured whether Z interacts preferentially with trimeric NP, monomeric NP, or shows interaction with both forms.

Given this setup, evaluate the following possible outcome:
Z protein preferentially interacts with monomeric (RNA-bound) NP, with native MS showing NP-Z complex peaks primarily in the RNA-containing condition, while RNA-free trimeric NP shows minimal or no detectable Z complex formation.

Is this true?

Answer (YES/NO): NO